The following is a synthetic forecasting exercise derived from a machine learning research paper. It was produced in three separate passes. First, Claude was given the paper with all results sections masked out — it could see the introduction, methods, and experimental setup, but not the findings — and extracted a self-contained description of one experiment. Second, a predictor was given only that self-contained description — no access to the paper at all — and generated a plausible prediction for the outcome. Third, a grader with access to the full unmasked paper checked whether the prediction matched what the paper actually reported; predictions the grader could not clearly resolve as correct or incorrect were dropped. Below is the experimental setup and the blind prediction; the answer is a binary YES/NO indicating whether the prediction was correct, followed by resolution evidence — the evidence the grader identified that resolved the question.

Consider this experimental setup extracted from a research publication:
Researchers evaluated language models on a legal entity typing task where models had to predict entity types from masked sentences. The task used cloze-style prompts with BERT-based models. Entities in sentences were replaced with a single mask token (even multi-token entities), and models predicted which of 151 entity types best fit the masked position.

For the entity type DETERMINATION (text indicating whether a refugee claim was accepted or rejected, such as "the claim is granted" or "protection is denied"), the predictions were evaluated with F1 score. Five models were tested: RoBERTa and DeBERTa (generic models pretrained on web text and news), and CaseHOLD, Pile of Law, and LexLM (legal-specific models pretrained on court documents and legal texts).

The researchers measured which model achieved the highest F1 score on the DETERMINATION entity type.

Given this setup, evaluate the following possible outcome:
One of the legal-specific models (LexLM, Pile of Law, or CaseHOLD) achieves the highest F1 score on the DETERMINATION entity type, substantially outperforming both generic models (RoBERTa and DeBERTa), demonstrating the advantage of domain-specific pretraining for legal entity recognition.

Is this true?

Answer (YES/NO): NO